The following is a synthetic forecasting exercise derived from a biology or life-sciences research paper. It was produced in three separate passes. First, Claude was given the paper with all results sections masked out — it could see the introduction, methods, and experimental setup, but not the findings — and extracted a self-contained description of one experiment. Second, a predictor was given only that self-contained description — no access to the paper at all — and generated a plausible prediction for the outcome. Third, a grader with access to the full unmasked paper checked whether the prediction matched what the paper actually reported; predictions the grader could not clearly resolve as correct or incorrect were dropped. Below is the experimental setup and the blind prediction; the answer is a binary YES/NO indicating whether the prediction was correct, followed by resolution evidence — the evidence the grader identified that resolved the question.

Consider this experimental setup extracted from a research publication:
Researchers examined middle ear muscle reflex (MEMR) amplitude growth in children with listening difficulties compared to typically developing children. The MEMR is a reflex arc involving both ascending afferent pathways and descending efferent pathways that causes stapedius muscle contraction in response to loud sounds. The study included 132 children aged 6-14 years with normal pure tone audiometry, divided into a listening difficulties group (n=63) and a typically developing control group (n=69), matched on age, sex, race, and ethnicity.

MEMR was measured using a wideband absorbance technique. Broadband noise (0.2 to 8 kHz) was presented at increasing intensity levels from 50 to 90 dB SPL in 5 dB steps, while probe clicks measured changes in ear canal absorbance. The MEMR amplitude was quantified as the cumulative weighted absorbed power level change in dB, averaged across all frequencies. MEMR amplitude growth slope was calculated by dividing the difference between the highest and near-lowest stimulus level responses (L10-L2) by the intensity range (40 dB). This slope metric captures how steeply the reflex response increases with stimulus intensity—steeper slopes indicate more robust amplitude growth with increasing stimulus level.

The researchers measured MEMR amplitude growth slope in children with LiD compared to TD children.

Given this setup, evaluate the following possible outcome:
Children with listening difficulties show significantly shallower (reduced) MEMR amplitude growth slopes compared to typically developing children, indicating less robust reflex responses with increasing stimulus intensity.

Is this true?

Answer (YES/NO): NO